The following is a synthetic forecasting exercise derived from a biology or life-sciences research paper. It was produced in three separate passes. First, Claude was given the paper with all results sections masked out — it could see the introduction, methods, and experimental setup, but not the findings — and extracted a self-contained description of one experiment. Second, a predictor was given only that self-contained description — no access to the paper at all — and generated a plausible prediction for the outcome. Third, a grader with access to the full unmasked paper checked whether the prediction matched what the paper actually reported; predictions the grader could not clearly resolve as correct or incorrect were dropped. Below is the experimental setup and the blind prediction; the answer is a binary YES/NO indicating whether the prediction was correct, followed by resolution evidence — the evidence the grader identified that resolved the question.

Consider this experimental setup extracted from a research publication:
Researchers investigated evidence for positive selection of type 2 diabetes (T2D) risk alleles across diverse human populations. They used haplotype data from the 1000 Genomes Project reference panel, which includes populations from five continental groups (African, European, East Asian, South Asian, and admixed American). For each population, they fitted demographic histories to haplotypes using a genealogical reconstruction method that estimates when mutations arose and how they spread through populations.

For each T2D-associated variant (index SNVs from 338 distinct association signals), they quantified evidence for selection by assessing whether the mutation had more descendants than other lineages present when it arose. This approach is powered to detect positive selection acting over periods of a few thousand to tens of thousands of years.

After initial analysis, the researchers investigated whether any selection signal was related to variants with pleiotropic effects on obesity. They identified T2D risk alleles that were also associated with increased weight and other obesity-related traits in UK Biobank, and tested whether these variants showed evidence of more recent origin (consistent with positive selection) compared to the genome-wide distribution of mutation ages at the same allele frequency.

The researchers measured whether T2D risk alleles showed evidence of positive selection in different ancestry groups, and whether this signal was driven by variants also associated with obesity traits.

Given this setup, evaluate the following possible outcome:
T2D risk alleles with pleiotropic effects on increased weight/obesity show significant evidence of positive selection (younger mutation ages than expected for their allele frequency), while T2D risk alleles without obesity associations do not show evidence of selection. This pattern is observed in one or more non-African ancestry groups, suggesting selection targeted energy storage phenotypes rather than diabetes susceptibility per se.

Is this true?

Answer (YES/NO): NO